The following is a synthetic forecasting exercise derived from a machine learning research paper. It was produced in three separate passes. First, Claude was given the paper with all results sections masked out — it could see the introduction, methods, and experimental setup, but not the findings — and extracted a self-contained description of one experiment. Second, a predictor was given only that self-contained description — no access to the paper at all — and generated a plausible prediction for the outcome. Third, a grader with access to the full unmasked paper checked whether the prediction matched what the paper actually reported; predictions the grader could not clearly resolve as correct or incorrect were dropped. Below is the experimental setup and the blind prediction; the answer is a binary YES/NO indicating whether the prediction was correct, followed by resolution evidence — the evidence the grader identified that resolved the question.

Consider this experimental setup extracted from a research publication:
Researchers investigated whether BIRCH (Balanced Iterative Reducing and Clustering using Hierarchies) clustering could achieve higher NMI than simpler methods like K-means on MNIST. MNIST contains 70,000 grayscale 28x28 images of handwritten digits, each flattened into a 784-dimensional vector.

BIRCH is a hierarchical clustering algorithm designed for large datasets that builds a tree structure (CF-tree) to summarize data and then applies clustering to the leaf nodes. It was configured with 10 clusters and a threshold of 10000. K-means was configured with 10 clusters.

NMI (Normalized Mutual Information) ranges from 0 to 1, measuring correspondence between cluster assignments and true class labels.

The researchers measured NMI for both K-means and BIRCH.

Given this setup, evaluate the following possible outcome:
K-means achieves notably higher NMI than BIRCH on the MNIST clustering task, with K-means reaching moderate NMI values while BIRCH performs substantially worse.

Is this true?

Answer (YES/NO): NO